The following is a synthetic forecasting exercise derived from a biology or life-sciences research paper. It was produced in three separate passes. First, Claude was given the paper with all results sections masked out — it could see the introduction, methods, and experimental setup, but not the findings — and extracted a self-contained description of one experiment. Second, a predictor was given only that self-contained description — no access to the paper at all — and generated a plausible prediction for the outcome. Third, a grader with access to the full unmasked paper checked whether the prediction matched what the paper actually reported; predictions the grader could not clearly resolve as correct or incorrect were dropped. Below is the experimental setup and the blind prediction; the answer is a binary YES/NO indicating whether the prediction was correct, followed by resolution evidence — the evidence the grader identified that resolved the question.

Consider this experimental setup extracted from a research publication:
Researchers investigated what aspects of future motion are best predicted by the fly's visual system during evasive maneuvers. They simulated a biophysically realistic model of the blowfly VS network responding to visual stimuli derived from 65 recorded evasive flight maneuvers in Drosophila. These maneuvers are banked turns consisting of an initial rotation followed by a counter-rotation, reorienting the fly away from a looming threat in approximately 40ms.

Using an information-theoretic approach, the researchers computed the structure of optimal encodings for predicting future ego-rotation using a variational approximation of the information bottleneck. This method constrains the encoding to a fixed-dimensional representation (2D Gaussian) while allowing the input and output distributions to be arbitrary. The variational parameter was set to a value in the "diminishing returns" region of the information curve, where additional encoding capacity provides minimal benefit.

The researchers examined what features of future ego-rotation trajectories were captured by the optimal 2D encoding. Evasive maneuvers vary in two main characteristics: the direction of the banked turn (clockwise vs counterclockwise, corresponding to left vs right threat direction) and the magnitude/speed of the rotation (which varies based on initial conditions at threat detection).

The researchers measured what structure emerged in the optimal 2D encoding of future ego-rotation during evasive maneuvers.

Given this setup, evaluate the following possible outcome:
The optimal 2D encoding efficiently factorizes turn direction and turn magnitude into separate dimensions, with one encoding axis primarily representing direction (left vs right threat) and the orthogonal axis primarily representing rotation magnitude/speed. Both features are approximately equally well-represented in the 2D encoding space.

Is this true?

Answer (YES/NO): NO